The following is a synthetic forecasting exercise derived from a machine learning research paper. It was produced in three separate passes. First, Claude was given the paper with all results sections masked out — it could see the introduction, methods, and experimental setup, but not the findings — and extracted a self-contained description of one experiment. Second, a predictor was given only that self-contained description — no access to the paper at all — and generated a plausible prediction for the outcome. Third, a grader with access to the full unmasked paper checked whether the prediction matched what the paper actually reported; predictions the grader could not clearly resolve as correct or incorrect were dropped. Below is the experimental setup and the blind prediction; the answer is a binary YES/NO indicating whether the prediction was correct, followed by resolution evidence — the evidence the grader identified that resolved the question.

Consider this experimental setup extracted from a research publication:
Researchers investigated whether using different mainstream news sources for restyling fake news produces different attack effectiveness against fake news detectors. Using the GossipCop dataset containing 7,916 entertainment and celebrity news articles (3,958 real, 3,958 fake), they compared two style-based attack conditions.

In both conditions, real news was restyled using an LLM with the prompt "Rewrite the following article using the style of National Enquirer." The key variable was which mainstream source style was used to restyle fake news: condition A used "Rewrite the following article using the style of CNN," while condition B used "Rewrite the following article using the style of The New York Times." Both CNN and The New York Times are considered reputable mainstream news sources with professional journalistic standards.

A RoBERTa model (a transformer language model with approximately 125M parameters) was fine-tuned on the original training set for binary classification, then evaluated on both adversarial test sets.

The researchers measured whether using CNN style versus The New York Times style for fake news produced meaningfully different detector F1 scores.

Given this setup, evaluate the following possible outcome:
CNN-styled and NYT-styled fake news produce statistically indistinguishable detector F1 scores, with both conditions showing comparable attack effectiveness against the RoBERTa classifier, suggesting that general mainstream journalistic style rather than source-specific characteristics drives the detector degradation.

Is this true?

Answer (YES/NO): YES